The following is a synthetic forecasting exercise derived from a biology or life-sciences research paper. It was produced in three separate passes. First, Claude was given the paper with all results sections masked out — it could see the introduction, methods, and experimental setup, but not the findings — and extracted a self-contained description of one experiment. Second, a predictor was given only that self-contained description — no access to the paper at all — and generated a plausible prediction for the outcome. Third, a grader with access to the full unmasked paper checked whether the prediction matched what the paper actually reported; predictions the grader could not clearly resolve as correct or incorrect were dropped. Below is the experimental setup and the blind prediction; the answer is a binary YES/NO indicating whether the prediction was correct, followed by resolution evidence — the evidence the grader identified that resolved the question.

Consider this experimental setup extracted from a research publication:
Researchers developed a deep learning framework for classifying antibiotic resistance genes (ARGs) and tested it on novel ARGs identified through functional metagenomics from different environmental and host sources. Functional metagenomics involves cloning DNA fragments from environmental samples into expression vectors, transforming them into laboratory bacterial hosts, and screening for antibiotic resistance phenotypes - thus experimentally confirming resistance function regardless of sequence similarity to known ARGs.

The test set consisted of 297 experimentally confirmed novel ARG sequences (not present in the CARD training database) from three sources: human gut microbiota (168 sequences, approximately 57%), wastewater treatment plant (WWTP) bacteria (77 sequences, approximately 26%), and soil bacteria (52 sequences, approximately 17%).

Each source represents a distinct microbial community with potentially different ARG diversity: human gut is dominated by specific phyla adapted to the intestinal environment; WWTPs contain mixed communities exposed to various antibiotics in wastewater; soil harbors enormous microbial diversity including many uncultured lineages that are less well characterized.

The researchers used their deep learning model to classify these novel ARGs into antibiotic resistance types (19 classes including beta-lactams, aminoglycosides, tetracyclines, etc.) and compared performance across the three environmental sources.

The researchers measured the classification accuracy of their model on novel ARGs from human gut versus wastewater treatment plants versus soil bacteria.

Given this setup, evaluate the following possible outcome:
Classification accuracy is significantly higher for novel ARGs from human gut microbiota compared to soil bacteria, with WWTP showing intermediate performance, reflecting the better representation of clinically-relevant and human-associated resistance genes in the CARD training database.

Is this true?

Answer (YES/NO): NO